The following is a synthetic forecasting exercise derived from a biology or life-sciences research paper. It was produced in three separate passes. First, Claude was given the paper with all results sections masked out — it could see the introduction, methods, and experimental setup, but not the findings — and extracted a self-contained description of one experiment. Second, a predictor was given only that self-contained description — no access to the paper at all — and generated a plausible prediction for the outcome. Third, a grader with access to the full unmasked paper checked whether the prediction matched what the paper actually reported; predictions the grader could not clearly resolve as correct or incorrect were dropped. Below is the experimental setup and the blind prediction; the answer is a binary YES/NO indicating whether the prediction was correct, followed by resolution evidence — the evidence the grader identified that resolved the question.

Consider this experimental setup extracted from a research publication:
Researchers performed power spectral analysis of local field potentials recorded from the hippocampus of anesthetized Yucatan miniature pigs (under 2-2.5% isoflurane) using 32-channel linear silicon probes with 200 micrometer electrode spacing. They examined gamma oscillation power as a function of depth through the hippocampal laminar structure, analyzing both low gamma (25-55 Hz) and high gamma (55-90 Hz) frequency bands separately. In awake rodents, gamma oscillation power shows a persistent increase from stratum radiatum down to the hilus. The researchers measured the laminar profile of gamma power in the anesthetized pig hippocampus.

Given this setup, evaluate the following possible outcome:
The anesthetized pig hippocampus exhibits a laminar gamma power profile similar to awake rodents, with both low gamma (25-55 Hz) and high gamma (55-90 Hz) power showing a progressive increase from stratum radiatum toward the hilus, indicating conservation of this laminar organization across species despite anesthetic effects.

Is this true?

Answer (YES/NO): NO